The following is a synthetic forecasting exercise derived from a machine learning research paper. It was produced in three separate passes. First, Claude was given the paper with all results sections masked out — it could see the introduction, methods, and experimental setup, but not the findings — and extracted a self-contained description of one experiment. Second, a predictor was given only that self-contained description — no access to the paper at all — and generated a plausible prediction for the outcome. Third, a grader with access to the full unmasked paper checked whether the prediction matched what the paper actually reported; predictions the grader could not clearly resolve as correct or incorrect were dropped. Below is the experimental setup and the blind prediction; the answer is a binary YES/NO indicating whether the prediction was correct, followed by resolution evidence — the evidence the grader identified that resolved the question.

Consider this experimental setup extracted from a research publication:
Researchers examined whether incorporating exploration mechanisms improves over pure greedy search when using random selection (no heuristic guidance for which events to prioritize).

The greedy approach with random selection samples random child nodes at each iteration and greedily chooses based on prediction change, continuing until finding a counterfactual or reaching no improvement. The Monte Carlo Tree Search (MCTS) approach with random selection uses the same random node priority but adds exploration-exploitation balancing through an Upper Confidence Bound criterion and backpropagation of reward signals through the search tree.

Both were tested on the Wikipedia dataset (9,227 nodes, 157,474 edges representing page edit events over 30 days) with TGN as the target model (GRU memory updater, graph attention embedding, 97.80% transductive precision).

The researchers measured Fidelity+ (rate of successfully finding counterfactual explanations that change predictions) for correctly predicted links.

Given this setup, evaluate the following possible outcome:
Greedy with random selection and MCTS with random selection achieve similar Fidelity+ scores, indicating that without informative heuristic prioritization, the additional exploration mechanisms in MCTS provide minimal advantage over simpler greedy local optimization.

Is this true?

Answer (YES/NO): NO